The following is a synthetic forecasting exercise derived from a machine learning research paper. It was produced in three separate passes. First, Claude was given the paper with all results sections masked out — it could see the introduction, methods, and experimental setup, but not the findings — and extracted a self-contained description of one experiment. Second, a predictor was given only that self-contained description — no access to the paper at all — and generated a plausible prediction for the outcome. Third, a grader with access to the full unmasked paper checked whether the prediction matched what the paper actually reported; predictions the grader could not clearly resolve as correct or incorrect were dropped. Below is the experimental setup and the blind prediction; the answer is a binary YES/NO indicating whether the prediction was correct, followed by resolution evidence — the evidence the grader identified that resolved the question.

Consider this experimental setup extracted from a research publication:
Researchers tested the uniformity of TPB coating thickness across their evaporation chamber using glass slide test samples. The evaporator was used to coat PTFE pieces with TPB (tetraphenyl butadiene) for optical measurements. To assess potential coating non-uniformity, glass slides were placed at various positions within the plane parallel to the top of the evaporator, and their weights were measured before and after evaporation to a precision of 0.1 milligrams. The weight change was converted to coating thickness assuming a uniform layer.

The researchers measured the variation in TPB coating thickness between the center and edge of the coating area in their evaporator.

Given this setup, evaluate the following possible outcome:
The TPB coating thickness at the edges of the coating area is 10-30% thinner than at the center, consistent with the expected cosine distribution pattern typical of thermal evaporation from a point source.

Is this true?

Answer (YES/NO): NO